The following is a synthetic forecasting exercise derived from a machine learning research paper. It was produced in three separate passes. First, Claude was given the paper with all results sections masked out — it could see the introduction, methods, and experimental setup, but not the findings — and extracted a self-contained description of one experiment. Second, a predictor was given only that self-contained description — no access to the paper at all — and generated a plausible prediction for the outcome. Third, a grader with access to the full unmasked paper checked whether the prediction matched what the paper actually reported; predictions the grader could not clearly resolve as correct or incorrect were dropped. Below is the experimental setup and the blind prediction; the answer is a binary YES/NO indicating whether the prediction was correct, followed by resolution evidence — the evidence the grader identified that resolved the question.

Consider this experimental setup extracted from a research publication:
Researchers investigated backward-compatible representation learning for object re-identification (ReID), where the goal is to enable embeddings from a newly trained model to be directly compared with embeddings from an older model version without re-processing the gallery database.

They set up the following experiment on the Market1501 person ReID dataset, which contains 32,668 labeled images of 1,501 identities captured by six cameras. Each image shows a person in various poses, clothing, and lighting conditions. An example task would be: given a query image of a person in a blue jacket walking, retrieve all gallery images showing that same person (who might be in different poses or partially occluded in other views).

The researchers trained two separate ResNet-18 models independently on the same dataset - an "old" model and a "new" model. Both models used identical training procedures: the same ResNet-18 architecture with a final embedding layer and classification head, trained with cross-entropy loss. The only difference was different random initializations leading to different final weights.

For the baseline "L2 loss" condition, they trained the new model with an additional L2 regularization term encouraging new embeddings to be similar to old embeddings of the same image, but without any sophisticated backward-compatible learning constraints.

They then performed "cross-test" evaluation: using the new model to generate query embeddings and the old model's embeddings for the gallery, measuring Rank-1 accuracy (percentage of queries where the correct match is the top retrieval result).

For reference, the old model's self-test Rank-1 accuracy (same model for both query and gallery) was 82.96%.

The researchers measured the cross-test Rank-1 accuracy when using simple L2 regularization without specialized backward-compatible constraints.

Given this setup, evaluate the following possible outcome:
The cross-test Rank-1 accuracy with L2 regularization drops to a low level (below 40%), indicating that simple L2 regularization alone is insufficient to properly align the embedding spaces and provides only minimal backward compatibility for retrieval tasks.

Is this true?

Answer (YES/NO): YES